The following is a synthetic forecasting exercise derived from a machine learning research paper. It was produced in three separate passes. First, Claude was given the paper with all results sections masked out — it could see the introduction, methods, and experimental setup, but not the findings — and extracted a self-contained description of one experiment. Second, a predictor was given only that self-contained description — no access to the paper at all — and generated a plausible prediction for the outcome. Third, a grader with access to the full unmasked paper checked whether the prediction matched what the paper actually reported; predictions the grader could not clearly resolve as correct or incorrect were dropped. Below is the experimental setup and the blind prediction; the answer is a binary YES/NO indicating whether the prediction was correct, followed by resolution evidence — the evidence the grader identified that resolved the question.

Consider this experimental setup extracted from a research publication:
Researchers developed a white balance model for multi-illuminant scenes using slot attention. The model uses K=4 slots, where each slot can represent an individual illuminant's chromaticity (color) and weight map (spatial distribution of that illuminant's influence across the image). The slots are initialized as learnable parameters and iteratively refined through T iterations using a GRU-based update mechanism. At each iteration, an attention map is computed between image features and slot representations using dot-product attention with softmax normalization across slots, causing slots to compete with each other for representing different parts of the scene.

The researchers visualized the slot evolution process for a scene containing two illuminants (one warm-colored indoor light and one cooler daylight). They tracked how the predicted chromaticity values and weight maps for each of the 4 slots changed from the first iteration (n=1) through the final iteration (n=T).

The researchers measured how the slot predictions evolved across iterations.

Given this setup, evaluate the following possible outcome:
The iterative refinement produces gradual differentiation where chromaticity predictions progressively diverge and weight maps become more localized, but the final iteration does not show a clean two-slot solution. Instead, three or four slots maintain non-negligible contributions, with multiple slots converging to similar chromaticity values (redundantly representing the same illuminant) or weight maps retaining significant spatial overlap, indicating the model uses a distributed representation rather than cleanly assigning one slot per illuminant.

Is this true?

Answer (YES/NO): NO